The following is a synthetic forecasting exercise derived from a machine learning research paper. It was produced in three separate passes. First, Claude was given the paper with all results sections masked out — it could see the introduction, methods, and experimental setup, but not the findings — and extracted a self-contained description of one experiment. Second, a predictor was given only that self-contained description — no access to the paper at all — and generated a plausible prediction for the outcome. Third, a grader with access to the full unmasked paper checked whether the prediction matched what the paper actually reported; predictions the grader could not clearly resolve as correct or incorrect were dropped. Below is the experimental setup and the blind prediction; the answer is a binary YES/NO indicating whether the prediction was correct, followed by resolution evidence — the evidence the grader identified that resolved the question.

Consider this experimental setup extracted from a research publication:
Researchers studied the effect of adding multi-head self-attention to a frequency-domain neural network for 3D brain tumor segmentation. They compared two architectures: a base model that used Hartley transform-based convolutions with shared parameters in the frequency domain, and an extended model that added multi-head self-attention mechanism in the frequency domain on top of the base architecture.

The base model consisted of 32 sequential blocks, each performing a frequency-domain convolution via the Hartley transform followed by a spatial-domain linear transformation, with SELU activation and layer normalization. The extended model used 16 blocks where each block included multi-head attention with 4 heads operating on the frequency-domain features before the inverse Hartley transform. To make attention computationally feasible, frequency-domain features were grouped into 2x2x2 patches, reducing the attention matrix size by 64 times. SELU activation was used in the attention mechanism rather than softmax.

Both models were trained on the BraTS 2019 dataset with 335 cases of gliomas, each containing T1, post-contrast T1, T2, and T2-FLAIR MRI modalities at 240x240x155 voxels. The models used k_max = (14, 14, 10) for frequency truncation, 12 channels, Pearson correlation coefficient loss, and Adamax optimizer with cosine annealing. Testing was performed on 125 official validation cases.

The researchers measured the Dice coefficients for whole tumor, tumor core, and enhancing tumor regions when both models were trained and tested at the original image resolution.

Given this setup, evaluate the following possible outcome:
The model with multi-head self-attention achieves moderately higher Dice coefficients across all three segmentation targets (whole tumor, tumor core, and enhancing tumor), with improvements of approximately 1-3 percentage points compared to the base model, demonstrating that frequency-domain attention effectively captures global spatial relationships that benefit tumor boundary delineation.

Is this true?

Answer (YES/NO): NO